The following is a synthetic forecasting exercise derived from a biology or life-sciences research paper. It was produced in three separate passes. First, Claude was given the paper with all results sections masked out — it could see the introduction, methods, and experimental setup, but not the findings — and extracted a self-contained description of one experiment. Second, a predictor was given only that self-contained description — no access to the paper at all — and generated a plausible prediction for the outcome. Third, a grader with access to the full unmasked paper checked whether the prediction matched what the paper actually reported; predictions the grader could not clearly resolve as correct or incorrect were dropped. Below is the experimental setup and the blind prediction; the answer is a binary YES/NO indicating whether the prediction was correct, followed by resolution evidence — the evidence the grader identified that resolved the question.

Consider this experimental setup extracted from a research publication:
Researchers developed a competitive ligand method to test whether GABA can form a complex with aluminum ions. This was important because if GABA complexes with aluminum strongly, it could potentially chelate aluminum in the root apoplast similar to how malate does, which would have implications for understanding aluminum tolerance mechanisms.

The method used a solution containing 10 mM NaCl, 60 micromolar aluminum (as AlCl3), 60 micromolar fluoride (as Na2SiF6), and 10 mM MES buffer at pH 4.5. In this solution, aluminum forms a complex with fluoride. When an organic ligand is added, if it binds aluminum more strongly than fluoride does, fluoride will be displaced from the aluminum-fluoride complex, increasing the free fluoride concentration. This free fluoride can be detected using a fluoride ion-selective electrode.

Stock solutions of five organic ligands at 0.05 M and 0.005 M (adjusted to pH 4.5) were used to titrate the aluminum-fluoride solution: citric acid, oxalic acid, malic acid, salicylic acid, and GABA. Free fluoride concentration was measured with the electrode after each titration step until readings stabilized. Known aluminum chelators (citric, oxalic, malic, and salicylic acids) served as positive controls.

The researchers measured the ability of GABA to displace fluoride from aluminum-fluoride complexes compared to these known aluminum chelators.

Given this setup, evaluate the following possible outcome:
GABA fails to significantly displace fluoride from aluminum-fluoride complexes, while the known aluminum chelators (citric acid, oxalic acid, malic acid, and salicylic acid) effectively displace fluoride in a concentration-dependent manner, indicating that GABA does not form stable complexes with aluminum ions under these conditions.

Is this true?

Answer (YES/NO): YES